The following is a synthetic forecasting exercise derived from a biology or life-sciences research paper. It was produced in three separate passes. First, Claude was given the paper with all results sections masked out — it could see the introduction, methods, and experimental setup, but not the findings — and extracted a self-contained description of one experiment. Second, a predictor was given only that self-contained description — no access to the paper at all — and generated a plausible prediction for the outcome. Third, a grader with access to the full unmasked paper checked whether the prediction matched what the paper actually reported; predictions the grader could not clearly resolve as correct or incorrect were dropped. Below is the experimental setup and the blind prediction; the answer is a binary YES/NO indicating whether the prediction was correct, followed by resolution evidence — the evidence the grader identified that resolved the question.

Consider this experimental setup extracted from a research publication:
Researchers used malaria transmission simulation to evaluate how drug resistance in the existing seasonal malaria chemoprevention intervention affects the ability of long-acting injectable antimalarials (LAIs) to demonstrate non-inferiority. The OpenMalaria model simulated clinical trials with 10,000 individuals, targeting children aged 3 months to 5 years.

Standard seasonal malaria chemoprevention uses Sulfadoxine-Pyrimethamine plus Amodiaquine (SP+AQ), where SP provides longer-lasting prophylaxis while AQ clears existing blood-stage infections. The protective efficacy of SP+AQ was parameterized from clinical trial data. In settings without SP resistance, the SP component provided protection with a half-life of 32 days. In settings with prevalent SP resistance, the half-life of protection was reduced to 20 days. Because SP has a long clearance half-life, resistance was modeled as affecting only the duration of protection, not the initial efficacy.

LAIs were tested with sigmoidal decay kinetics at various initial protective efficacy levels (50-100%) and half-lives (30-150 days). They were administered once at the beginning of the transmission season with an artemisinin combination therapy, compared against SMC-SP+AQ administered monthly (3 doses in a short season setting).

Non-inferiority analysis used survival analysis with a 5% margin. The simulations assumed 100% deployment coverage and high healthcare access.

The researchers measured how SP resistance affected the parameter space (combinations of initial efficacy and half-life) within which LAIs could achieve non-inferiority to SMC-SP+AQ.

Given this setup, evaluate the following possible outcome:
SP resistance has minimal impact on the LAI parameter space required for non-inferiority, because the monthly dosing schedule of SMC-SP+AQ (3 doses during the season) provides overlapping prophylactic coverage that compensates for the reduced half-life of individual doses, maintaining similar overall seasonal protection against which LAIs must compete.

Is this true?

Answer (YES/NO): NO